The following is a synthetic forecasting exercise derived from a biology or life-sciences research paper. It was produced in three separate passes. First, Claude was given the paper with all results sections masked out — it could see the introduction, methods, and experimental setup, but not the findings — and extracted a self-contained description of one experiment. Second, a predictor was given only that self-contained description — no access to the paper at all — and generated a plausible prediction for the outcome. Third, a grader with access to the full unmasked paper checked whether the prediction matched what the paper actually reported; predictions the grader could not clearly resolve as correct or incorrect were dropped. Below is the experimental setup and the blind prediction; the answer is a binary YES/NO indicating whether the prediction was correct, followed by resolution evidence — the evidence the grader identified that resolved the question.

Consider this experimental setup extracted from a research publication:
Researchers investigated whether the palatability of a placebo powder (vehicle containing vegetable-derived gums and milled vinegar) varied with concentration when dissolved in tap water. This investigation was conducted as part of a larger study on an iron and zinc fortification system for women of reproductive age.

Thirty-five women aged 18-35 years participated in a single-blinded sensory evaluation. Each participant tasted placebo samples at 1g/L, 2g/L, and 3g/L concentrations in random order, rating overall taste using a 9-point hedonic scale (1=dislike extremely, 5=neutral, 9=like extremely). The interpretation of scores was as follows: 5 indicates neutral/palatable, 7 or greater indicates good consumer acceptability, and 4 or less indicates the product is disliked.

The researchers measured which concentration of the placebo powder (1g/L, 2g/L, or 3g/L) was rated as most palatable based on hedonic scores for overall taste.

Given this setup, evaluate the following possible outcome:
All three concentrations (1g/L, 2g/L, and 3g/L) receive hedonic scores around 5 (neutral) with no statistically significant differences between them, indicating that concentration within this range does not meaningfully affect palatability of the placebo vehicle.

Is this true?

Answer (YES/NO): NO